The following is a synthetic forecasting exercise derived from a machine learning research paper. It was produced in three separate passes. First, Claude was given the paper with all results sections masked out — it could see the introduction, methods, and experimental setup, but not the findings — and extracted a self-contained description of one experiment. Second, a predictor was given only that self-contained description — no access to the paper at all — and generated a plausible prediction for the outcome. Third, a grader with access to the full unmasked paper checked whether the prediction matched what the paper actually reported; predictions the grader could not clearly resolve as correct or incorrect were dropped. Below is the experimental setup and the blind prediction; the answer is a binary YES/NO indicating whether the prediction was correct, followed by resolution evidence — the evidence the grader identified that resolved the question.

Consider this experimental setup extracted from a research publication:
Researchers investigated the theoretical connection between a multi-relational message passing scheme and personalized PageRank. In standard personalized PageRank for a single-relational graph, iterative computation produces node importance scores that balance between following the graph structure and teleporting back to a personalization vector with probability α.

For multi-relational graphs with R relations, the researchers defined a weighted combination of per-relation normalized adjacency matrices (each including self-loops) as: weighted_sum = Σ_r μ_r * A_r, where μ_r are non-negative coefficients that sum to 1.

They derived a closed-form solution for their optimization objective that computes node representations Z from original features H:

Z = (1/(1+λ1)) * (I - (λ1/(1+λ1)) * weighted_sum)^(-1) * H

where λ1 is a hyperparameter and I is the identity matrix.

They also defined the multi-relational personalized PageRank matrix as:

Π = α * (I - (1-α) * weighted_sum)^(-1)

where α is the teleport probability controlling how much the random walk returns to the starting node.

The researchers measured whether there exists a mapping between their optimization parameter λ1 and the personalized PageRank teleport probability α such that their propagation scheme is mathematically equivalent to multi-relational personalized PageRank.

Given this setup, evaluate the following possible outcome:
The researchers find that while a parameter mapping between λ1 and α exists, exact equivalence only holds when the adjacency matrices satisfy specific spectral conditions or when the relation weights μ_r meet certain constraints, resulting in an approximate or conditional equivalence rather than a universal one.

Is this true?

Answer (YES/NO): NO